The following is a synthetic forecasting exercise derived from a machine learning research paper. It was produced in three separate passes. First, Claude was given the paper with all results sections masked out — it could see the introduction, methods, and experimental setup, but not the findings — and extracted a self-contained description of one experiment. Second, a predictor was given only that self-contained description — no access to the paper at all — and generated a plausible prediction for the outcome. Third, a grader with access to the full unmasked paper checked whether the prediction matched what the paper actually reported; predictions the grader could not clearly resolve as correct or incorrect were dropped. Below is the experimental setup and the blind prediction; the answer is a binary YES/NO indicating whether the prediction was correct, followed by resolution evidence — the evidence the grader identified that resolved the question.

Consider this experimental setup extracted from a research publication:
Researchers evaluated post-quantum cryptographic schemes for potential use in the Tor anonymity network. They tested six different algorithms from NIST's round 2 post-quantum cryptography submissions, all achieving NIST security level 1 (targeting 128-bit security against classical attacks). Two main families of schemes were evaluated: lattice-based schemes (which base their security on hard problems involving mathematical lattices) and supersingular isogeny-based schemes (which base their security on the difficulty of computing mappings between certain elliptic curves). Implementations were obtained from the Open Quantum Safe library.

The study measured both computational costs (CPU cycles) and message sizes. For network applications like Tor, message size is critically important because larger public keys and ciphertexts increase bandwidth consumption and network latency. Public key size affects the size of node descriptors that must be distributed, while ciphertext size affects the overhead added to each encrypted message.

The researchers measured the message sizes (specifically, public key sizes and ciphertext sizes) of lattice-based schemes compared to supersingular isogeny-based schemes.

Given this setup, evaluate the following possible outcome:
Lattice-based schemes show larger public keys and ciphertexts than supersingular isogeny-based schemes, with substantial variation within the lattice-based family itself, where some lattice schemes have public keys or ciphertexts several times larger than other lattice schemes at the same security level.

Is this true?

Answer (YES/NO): YES